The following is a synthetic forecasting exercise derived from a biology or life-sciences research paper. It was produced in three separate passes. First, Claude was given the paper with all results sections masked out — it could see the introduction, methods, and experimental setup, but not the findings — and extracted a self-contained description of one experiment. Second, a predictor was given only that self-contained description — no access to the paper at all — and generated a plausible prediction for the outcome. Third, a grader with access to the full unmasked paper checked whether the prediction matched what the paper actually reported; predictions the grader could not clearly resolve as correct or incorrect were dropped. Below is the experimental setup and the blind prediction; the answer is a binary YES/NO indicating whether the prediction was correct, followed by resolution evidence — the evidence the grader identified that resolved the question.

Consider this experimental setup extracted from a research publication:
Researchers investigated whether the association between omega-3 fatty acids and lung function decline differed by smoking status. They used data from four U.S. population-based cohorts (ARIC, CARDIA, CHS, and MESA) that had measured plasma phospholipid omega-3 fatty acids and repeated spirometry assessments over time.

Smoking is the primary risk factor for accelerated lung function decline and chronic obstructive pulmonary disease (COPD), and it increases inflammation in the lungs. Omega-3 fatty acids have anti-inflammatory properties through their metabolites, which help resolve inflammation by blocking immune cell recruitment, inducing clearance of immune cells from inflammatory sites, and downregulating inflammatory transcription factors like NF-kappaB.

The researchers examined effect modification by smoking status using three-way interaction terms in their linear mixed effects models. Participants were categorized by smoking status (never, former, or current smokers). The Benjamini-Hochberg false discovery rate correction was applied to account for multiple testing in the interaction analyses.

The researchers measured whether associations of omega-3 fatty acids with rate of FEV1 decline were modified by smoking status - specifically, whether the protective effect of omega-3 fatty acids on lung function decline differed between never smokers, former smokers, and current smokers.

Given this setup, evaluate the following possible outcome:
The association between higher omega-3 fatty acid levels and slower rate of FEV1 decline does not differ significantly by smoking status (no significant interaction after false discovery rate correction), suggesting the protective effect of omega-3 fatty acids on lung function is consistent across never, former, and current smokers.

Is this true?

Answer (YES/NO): NO